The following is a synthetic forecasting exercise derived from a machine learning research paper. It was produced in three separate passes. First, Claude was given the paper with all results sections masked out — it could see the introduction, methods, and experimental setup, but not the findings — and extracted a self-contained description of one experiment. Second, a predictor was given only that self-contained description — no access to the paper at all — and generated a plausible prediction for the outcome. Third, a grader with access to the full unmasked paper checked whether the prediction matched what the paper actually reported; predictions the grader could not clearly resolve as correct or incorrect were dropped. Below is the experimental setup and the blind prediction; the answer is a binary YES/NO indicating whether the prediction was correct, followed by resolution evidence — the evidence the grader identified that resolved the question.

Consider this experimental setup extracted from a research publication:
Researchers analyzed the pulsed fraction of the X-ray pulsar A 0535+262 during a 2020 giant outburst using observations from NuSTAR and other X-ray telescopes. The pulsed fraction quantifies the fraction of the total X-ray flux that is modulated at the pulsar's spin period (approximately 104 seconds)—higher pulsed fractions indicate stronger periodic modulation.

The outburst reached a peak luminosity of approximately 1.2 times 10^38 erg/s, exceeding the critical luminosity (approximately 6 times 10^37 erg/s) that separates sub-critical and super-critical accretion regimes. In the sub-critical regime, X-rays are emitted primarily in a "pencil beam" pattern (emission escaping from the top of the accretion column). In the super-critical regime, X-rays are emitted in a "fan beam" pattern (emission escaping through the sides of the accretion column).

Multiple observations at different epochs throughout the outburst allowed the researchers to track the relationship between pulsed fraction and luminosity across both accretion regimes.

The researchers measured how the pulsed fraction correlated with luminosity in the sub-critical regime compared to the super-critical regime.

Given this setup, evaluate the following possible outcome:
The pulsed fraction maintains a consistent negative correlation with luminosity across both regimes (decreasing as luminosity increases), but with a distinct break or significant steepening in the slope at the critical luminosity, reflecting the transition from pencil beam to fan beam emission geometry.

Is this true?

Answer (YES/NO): NO